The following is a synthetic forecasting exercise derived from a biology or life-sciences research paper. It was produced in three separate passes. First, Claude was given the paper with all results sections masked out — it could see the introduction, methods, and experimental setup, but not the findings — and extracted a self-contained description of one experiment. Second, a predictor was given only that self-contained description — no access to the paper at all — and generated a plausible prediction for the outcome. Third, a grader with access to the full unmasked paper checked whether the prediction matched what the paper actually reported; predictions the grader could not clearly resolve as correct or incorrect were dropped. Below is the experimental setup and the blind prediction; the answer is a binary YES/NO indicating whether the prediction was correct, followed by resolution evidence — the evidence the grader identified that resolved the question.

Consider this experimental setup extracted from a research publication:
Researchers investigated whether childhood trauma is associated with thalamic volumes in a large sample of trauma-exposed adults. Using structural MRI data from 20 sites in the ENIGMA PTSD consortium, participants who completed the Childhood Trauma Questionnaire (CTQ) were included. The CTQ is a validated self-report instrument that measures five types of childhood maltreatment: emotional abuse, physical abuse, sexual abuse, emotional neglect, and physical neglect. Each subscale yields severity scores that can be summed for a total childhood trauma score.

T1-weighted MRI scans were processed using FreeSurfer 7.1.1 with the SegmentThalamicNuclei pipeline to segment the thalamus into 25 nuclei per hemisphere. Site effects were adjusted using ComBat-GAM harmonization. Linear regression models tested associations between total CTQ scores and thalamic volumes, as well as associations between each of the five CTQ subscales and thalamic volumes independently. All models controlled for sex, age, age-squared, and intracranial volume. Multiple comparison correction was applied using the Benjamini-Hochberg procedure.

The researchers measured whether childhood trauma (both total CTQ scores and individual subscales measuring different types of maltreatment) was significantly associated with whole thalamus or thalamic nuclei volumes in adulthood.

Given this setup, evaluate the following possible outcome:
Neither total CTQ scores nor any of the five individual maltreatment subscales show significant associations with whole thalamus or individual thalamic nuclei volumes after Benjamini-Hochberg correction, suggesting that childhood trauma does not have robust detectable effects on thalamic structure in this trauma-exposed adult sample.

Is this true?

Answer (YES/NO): NO